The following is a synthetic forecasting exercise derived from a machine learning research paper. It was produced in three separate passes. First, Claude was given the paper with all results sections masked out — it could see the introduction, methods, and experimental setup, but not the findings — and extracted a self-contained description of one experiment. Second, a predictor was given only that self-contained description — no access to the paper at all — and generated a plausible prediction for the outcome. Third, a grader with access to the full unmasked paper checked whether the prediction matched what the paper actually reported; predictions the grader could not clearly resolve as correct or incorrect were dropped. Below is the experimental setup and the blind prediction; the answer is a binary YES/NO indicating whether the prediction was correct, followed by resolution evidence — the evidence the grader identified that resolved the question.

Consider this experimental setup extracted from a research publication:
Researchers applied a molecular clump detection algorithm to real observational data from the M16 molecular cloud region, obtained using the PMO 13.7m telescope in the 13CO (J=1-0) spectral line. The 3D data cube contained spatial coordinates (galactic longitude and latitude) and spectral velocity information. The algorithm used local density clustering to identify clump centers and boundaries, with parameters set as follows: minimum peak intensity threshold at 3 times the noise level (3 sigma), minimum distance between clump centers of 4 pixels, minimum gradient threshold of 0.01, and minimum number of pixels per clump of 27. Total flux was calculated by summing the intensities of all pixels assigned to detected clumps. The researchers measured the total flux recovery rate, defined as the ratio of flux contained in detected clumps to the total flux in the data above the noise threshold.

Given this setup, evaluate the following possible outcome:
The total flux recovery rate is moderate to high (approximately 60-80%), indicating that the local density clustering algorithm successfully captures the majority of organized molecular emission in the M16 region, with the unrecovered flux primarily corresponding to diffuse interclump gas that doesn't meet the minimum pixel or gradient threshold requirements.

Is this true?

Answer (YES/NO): NO